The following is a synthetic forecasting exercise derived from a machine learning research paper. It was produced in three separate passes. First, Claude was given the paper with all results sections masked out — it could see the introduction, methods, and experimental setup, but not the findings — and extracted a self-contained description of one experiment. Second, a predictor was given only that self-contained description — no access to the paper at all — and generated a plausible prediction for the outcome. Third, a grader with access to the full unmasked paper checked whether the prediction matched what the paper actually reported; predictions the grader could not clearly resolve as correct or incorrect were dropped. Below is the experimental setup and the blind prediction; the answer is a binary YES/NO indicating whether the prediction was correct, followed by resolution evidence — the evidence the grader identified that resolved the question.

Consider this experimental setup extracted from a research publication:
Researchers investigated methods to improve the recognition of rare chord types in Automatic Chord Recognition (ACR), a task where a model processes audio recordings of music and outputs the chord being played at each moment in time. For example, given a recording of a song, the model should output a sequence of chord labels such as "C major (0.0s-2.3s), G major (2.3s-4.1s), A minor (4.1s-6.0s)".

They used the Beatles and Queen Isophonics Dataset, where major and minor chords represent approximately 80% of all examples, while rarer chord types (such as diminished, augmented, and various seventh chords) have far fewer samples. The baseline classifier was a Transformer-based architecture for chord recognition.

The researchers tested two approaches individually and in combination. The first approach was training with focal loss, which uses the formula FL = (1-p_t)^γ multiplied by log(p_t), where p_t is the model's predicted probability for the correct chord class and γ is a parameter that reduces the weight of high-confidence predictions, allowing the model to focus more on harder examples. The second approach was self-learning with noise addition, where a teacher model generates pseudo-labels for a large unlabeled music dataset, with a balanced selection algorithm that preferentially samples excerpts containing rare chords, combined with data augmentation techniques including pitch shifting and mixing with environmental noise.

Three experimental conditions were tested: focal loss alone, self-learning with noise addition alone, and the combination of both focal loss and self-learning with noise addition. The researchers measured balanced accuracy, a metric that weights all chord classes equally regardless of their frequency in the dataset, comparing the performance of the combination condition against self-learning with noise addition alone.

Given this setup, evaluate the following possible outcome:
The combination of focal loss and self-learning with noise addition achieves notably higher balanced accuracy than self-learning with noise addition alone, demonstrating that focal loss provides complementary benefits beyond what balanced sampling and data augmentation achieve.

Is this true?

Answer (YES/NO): NO